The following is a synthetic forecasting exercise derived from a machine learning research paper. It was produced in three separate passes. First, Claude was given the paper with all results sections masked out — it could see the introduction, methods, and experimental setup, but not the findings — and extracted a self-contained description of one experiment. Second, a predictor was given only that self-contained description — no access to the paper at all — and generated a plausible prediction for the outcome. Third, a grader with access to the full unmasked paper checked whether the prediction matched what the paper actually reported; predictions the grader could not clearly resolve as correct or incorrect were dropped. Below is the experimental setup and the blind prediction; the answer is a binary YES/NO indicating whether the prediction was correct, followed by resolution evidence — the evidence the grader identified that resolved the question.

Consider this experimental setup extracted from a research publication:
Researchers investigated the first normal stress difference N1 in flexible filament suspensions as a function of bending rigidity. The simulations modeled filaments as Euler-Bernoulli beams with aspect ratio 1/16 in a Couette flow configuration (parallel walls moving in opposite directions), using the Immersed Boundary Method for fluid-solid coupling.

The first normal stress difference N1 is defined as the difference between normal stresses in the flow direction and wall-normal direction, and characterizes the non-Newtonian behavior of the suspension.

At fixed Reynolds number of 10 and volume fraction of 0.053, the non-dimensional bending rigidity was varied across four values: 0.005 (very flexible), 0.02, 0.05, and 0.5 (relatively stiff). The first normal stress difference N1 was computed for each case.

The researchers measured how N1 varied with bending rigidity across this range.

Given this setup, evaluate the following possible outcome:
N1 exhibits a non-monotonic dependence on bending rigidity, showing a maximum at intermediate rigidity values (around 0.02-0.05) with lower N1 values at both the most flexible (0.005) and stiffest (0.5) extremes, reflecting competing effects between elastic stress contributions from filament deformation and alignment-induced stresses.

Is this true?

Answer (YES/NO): YES